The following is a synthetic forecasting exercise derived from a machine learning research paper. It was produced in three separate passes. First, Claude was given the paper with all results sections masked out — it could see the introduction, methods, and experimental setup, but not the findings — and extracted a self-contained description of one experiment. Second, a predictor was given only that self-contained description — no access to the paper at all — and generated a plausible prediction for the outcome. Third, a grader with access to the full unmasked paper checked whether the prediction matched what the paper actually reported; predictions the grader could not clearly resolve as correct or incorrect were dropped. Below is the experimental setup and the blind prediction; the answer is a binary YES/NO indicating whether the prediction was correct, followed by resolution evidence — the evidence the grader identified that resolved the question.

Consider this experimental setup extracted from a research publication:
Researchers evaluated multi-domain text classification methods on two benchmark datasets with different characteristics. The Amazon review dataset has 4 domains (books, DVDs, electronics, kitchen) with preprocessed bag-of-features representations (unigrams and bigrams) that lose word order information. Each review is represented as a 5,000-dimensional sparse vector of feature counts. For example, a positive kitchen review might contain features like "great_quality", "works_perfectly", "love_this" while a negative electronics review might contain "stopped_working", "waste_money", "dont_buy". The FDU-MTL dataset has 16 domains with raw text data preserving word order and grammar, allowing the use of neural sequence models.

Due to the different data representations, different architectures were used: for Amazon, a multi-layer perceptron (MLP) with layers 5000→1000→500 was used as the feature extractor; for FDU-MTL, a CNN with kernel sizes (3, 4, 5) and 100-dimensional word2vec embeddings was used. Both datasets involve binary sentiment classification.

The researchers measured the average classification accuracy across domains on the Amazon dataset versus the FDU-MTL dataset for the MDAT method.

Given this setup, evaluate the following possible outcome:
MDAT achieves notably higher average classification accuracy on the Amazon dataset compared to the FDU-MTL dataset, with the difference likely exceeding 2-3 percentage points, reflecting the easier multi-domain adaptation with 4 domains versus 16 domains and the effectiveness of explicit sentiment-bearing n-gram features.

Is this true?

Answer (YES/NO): NO